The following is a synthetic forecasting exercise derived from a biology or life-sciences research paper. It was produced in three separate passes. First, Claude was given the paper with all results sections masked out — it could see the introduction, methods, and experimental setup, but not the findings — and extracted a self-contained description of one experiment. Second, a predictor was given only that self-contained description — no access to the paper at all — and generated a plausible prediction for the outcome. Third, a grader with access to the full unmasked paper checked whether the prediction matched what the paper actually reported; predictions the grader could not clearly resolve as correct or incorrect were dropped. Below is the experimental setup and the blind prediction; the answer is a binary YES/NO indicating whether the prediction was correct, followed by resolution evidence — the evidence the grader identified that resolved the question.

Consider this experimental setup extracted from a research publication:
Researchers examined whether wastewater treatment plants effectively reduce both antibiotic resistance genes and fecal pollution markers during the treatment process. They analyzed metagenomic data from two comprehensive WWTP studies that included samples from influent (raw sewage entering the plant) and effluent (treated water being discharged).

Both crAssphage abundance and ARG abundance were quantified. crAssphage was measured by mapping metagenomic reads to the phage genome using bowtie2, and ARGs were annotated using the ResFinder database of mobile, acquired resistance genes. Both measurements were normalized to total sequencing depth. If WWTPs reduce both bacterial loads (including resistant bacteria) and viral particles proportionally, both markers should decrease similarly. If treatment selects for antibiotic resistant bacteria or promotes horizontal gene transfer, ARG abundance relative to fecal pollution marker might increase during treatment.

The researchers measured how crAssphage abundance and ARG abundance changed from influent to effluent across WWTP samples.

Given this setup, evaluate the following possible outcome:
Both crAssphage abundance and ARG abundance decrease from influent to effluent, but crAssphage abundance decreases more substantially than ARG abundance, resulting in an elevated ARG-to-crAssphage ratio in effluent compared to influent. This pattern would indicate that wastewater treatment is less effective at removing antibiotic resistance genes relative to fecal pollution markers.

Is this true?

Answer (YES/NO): NO